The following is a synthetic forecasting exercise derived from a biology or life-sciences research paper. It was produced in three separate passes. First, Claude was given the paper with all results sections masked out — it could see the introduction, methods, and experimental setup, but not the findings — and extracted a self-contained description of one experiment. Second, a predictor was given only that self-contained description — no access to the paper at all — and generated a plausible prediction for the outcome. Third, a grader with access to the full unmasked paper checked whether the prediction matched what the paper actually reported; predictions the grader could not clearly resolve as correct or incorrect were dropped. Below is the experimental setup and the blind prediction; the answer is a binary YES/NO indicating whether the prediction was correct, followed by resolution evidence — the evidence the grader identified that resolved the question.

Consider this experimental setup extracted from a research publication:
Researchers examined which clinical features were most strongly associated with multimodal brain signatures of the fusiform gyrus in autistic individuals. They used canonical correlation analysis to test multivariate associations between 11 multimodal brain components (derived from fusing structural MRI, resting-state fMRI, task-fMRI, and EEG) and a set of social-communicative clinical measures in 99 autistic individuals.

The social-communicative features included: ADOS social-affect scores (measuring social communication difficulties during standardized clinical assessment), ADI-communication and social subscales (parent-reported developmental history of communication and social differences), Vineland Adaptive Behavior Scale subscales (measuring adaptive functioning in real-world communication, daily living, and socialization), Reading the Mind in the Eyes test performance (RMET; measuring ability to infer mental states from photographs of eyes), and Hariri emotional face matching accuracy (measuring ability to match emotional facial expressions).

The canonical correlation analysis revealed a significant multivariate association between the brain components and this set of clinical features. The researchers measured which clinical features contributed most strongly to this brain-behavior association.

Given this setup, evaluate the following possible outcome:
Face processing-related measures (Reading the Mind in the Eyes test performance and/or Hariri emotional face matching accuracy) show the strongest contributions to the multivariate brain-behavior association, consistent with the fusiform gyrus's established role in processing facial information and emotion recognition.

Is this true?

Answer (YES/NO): NO